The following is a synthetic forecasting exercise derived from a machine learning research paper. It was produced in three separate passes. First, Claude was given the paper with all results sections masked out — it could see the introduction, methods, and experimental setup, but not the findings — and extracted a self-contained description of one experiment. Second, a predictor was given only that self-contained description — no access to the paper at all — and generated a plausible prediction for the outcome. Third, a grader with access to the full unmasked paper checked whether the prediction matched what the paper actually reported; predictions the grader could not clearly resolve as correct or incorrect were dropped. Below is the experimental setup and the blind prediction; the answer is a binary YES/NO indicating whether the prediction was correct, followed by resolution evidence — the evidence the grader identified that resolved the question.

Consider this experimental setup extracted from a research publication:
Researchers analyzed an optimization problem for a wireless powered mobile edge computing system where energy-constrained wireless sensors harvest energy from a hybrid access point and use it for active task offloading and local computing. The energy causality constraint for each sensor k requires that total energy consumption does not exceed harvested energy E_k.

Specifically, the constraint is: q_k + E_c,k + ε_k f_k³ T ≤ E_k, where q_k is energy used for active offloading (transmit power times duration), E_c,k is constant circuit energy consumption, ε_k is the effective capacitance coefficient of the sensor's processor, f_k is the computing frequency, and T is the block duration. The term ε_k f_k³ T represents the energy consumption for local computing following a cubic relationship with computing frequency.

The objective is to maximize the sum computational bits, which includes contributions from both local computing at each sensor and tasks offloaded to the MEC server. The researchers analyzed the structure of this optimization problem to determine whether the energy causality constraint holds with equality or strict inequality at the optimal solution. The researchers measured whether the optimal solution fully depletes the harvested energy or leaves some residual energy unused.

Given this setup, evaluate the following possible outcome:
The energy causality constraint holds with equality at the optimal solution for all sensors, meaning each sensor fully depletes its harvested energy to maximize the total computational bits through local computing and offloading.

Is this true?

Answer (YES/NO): YES